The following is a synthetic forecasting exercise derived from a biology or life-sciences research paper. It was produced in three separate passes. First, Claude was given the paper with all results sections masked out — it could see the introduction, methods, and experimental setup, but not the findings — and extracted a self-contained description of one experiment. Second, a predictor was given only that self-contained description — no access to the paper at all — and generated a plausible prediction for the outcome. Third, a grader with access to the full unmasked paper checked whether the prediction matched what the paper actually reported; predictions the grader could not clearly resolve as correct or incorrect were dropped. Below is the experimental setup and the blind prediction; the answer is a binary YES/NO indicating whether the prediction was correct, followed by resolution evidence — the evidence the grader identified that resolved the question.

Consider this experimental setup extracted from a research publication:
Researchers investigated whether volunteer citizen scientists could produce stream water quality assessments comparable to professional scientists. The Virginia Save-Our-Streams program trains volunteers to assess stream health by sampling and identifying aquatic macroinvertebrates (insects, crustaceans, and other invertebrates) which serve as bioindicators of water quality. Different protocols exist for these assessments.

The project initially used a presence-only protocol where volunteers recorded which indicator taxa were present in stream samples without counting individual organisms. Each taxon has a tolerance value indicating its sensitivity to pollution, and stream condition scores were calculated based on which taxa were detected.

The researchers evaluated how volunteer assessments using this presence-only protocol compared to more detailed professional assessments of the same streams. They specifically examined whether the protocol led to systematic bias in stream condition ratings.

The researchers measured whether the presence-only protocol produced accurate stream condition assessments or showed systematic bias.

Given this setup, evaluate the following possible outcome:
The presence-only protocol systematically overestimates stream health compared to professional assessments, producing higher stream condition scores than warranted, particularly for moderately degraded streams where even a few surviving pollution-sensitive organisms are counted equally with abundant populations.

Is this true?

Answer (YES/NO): YES